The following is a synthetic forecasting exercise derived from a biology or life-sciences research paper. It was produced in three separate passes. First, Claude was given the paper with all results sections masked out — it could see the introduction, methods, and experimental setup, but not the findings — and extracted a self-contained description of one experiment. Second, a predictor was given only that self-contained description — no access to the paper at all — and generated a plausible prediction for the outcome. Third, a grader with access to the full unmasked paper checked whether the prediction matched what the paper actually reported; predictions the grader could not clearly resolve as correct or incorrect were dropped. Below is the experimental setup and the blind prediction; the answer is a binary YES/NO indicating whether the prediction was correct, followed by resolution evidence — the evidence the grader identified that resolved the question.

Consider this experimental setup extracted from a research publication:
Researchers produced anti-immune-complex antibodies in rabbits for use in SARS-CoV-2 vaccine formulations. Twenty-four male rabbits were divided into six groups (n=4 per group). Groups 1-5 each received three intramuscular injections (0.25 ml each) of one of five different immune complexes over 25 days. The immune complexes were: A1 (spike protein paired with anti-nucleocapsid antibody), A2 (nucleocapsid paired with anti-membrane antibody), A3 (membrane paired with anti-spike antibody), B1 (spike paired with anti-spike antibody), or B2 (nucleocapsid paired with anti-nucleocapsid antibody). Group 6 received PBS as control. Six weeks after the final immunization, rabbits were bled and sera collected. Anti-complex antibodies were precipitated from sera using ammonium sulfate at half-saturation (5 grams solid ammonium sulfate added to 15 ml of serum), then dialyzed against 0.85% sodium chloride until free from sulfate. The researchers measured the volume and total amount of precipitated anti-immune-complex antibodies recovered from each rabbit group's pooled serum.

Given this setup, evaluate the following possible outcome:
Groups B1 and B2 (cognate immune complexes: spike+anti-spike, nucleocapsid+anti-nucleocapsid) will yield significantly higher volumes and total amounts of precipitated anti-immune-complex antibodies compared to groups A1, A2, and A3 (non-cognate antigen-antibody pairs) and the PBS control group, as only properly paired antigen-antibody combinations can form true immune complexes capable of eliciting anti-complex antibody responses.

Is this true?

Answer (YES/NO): NO